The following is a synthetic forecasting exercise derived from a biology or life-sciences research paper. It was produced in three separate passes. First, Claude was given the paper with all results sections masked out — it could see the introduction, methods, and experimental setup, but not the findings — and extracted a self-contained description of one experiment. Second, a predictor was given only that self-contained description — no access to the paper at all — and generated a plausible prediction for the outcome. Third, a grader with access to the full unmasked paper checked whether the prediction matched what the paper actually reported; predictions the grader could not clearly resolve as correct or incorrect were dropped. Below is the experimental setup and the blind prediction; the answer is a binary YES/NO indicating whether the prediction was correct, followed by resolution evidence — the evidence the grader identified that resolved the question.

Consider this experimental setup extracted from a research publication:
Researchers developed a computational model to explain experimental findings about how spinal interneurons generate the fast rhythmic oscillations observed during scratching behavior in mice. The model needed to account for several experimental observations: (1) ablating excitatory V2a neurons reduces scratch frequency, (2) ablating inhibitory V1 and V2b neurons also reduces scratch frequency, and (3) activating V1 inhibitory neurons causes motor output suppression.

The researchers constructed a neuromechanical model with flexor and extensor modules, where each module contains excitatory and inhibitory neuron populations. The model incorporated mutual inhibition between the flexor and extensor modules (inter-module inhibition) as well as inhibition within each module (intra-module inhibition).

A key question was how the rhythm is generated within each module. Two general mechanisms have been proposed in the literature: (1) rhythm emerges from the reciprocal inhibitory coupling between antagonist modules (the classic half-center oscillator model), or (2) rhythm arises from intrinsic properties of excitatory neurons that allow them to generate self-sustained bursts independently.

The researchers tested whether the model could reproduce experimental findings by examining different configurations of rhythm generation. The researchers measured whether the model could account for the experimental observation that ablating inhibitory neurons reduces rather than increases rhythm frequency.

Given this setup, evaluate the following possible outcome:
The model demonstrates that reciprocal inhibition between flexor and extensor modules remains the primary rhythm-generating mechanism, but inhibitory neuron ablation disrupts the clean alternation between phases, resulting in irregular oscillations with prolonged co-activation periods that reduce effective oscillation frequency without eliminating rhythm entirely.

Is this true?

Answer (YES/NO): NO